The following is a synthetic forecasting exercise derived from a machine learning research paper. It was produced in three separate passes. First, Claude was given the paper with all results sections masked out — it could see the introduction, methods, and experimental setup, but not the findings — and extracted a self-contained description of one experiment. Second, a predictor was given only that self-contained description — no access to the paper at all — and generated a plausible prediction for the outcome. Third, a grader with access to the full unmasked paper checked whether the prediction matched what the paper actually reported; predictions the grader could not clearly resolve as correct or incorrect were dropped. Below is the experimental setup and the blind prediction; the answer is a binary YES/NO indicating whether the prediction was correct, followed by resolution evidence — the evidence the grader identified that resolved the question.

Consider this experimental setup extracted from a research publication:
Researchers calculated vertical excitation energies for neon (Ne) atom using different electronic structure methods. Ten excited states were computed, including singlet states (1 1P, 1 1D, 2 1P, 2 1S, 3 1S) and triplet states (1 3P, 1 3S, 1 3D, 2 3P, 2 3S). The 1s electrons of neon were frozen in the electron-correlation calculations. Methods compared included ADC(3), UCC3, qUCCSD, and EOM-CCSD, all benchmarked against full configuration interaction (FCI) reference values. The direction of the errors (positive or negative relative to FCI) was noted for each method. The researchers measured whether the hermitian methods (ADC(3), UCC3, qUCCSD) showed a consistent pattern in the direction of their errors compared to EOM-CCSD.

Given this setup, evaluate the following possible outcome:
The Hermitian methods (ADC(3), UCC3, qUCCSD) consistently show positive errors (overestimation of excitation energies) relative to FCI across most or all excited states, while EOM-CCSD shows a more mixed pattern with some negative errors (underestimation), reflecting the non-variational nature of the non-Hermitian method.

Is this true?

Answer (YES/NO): NO